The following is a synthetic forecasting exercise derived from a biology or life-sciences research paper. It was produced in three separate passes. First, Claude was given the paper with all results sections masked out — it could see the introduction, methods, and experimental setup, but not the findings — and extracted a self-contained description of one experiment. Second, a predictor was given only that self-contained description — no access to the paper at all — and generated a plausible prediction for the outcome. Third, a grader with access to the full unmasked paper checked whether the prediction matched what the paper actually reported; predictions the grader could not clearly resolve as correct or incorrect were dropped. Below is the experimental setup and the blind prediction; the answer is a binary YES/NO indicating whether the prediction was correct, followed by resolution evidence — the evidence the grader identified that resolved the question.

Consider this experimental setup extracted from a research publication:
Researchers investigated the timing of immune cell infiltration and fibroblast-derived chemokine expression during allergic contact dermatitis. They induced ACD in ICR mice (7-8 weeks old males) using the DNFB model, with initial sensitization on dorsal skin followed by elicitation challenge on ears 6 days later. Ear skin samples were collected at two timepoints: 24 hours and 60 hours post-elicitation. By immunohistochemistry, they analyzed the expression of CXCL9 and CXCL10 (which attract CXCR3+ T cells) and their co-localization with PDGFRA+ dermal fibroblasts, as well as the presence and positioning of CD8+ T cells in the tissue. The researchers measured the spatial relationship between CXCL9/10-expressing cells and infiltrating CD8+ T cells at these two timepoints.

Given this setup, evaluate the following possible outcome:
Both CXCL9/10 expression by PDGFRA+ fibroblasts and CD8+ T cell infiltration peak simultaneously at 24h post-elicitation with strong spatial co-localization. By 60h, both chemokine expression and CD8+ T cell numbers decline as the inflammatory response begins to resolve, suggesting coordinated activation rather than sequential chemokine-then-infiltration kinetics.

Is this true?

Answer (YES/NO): NO